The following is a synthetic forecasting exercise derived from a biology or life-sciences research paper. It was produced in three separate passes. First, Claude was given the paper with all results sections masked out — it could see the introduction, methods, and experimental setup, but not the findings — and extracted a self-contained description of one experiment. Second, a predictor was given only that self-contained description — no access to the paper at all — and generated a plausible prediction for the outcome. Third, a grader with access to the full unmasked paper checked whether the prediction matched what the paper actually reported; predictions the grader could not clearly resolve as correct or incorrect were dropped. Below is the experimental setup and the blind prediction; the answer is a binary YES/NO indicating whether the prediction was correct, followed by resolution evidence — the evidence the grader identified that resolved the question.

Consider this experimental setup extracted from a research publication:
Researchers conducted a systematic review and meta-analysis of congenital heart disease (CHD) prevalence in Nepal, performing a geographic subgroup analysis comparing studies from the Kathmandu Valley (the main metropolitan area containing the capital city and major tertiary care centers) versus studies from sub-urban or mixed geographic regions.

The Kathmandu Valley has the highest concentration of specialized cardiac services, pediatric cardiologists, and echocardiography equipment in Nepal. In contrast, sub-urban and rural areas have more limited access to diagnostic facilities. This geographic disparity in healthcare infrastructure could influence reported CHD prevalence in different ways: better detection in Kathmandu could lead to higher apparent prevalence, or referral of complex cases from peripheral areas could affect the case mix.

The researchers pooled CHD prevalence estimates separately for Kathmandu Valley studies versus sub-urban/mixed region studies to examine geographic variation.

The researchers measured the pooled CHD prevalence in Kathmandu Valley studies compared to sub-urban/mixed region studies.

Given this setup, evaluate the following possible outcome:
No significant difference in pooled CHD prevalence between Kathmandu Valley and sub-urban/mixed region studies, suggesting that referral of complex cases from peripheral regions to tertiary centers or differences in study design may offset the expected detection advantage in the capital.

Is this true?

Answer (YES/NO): NO